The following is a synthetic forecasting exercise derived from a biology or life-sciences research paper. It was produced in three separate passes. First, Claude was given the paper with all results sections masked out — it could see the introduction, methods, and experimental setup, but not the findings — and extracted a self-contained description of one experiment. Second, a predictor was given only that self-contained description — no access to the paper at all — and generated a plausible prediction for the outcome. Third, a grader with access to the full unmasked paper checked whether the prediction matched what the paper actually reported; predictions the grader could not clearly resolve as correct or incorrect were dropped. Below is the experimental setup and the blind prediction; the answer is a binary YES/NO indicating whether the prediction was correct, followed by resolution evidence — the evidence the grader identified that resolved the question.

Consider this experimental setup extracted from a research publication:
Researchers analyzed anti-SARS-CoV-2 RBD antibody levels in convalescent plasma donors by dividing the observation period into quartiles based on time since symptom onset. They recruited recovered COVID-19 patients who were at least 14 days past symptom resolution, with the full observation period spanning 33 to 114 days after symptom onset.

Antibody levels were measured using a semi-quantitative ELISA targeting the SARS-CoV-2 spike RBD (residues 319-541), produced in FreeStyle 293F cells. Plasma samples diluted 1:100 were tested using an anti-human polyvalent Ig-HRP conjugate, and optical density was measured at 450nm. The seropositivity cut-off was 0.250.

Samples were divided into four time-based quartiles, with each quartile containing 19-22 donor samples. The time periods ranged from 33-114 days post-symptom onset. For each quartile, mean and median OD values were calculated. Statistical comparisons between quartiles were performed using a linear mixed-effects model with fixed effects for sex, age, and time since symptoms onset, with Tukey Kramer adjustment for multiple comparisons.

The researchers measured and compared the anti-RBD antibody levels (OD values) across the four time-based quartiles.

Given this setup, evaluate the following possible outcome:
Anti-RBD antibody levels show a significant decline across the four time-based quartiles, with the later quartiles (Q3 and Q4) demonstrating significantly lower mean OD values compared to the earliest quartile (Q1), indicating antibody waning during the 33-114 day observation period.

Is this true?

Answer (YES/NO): NO